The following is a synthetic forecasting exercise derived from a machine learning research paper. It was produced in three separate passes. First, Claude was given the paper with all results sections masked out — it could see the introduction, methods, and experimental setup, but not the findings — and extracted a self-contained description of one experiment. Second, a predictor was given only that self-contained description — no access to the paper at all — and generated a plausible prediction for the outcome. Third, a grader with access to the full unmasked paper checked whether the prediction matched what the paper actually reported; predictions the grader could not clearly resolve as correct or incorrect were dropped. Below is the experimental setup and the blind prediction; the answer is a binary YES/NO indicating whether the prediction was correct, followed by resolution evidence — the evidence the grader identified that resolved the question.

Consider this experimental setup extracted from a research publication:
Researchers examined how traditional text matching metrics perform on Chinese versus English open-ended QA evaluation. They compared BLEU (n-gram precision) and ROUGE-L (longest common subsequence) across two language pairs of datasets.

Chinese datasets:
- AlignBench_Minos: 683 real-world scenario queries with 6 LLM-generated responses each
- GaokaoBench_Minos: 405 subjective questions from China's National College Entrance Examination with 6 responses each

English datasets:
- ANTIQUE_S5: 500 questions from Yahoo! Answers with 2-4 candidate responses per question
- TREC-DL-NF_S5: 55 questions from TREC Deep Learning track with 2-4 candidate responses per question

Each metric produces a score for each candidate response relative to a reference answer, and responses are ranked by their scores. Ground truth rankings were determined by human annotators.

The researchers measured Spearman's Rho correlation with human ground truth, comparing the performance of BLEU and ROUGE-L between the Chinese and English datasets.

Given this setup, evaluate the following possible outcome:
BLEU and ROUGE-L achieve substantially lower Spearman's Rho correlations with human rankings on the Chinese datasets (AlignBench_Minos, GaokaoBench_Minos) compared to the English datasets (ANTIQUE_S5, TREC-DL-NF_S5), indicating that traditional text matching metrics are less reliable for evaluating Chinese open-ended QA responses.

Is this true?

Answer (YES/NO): YES